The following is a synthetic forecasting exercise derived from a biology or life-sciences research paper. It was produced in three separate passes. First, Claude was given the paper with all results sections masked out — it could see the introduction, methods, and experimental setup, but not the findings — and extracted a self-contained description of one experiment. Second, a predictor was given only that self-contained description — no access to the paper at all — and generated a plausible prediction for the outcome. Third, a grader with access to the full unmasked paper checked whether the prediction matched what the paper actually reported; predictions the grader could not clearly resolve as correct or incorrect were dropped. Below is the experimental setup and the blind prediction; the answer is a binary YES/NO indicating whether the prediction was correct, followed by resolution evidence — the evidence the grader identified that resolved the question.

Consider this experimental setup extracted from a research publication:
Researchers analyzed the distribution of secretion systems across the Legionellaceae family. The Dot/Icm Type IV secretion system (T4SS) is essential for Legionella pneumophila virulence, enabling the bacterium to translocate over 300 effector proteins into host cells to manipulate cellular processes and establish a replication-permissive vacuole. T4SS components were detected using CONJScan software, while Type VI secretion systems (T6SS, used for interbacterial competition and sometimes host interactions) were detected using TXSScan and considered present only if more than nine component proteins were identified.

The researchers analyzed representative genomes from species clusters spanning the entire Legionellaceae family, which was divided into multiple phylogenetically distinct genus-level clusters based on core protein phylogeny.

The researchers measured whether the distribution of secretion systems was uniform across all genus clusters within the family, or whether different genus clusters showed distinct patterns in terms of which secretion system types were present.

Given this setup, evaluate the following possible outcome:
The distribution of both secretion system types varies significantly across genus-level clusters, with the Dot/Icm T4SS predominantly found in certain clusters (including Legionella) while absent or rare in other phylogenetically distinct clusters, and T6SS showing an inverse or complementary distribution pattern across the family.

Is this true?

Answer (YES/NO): NO